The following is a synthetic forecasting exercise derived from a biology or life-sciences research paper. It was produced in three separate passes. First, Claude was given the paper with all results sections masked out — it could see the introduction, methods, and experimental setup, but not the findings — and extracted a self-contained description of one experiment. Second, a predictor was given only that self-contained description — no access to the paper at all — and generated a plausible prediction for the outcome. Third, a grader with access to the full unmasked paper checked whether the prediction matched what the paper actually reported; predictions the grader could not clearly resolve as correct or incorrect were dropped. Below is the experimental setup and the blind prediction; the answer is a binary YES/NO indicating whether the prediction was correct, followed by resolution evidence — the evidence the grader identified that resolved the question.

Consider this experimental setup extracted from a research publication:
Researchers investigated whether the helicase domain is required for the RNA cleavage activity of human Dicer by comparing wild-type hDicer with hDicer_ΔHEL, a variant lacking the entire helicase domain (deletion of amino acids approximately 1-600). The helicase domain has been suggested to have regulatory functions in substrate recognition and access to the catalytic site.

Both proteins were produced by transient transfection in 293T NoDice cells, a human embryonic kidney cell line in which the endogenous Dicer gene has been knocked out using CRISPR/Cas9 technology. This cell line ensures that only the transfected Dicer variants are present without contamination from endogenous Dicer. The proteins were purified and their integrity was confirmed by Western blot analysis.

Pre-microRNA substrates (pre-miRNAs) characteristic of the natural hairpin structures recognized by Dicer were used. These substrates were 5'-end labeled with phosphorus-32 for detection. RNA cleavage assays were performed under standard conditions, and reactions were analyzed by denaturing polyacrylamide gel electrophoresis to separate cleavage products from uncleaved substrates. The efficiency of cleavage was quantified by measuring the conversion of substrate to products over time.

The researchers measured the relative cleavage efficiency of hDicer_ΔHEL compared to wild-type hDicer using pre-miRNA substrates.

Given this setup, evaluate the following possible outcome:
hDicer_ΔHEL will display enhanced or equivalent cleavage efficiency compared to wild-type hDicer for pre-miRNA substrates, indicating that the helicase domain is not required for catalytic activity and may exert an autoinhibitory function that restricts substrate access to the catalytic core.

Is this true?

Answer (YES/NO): YES